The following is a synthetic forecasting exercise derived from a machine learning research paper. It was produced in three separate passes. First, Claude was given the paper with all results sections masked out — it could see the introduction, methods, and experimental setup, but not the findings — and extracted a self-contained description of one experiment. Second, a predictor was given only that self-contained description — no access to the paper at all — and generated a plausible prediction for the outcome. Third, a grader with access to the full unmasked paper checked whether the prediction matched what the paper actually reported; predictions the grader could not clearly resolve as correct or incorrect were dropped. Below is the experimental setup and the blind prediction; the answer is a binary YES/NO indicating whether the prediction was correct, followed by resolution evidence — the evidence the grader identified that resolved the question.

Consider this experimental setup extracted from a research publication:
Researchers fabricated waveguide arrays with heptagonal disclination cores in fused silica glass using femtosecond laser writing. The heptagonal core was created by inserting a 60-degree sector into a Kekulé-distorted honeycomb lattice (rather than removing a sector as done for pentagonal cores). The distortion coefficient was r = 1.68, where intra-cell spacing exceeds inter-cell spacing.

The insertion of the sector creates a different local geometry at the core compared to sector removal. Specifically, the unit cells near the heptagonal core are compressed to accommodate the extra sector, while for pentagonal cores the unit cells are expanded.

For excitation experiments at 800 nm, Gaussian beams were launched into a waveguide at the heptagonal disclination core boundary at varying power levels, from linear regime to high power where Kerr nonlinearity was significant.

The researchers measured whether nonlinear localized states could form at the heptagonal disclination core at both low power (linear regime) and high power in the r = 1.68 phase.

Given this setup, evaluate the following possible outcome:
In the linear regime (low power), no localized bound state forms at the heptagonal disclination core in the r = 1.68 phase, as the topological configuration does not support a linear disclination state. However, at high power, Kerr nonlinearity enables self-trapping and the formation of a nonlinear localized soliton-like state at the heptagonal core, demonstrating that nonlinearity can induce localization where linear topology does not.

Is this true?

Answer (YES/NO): NO